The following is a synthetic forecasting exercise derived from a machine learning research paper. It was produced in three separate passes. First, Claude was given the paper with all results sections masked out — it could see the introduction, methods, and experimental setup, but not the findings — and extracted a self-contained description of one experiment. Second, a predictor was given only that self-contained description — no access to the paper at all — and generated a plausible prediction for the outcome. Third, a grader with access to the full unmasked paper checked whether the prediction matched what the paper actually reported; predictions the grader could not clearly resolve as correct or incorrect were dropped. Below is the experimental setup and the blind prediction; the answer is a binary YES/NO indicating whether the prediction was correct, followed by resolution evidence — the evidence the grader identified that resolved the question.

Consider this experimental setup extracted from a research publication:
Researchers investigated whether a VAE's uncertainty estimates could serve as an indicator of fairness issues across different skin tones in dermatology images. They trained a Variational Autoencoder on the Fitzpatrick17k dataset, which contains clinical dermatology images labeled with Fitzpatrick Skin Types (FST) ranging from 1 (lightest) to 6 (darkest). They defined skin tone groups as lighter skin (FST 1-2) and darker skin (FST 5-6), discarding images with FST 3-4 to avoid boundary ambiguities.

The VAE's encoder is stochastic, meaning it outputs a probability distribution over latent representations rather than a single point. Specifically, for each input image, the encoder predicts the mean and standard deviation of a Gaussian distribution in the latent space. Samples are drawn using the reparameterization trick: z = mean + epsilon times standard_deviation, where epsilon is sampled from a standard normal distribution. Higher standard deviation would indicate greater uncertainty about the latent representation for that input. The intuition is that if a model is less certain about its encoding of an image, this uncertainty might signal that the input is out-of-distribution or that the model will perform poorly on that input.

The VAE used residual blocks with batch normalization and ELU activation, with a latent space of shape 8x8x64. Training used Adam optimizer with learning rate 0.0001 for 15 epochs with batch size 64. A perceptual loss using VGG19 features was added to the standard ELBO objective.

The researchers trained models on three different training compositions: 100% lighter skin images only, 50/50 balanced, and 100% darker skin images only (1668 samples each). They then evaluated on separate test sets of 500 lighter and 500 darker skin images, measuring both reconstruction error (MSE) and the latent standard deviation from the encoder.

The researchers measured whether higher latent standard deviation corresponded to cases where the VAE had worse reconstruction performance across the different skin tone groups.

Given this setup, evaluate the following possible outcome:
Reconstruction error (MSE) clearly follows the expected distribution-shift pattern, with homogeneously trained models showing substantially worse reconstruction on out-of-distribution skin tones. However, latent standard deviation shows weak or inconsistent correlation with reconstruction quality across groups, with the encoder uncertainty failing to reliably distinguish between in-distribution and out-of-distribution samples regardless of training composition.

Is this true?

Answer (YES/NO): YES